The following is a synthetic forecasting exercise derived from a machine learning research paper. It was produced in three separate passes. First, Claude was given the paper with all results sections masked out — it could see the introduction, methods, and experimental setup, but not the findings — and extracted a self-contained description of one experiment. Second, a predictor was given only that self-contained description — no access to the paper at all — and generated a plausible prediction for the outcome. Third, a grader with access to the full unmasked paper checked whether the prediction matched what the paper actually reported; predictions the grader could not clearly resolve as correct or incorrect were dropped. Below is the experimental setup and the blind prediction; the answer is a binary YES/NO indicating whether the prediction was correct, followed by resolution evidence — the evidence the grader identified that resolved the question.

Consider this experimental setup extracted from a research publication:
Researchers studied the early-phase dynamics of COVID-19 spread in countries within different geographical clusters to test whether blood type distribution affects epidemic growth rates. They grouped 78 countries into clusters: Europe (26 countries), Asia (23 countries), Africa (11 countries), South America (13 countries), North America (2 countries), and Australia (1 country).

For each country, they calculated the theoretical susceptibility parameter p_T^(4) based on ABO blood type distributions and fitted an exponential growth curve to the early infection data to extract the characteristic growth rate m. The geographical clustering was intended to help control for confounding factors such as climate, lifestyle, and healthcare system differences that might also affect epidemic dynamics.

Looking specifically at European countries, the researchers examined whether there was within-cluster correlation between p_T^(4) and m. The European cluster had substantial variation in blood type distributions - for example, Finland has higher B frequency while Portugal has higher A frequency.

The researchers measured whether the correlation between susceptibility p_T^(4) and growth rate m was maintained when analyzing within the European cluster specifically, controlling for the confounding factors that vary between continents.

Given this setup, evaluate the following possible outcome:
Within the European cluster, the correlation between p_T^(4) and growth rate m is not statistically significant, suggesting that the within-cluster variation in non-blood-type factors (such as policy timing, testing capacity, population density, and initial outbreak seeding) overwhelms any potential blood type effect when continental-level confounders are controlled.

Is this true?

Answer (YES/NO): NO